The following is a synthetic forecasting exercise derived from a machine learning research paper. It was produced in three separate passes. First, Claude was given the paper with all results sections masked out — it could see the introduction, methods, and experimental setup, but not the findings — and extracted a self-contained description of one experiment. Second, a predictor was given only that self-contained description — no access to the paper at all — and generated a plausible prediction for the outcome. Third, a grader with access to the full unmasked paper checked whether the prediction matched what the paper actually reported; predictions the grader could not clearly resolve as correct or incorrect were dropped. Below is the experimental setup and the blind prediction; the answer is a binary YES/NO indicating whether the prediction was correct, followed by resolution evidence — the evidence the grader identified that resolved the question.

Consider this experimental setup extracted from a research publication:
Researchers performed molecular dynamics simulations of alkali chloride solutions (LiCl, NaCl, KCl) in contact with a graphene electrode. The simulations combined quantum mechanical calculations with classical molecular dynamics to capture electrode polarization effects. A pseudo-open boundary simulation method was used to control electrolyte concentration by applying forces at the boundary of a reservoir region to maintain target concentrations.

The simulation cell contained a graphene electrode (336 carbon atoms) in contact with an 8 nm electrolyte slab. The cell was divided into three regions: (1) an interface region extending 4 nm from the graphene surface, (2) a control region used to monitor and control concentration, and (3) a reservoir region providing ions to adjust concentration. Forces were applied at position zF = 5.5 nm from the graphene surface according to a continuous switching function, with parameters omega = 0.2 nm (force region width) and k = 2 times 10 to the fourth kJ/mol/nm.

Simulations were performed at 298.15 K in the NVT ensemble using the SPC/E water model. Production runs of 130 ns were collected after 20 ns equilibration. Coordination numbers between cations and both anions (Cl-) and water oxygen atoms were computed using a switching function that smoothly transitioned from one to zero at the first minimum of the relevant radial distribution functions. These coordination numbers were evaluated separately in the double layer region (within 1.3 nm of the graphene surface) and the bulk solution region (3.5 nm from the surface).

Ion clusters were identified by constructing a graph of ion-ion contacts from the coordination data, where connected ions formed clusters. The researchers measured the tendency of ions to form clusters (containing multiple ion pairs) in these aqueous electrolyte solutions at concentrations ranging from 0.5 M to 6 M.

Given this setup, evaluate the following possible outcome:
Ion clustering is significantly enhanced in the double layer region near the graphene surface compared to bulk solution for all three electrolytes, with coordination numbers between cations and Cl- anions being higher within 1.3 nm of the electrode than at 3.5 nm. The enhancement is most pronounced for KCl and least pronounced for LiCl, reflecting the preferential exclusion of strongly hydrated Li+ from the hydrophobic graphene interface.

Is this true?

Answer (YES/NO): NO